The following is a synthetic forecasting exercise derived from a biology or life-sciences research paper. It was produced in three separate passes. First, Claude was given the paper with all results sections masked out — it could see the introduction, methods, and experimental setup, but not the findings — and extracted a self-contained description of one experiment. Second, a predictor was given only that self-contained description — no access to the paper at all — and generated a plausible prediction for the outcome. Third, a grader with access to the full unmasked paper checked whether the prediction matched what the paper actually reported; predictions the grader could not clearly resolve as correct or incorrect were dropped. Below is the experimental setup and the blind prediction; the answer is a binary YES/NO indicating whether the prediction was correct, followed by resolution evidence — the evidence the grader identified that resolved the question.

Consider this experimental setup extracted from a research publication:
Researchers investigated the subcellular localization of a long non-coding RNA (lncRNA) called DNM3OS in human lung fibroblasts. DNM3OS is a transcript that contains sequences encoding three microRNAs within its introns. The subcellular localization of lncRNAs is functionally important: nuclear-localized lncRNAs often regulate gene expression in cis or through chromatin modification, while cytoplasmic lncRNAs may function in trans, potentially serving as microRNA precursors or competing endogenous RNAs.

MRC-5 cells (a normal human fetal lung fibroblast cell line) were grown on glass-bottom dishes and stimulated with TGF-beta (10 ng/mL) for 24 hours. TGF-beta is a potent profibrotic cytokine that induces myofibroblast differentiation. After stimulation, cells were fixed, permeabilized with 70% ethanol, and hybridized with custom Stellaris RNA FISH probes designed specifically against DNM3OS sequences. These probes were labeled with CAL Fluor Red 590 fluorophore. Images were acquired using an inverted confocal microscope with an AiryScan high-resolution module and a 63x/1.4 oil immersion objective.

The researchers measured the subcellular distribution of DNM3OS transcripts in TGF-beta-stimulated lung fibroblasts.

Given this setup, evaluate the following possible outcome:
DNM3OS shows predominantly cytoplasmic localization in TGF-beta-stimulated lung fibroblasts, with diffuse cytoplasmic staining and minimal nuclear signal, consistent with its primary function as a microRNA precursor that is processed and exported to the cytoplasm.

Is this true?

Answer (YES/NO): NO